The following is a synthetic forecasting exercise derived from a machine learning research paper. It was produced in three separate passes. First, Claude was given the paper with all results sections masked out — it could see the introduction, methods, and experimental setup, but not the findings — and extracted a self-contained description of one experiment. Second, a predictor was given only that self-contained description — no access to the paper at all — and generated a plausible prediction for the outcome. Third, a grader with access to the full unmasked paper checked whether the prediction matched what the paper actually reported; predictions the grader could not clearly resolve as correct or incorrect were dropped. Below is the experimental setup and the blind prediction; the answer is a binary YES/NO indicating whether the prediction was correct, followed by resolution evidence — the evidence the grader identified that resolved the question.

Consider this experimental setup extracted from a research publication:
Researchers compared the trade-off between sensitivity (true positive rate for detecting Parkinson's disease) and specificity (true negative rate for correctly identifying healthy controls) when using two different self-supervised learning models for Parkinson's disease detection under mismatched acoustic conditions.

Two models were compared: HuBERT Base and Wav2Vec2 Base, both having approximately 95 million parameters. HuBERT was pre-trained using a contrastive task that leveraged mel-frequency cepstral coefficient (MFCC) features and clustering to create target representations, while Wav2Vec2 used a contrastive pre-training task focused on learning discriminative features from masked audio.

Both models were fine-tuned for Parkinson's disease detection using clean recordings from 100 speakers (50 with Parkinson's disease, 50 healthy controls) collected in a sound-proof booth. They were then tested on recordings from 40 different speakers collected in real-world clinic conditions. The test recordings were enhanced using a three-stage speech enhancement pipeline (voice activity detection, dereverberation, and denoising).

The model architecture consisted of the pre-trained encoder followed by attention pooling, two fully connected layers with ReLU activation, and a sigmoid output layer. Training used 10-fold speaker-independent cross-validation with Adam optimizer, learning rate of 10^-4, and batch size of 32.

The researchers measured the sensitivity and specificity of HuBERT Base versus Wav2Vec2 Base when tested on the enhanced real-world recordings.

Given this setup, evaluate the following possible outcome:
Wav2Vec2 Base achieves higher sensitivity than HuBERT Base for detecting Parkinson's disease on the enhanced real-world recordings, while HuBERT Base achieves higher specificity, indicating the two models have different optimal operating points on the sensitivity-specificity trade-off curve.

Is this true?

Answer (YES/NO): NO